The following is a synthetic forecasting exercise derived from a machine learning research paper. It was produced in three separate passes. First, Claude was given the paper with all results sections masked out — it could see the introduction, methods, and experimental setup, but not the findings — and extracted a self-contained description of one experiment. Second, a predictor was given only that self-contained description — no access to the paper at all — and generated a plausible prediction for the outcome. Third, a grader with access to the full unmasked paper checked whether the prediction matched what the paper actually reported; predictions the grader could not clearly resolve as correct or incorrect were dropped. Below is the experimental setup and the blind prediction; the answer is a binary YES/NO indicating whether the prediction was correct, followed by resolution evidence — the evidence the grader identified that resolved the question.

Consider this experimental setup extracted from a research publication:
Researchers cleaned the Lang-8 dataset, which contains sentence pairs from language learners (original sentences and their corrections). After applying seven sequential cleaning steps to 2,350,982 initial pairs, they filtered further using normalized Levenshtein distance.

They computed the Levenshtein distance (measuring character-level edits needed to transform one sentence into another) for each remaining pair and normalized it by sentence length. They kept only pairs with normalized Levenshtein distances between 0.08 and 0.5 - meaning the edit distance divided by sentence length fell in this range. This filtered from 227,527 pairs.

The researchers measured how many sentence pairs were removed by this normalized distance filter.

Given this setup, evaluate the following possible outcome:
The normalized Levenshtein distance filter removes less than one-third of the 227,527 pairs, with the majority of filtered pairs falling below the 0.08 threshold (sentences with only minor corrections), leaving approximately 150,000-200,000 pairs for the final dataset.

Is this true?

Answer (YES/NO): NO